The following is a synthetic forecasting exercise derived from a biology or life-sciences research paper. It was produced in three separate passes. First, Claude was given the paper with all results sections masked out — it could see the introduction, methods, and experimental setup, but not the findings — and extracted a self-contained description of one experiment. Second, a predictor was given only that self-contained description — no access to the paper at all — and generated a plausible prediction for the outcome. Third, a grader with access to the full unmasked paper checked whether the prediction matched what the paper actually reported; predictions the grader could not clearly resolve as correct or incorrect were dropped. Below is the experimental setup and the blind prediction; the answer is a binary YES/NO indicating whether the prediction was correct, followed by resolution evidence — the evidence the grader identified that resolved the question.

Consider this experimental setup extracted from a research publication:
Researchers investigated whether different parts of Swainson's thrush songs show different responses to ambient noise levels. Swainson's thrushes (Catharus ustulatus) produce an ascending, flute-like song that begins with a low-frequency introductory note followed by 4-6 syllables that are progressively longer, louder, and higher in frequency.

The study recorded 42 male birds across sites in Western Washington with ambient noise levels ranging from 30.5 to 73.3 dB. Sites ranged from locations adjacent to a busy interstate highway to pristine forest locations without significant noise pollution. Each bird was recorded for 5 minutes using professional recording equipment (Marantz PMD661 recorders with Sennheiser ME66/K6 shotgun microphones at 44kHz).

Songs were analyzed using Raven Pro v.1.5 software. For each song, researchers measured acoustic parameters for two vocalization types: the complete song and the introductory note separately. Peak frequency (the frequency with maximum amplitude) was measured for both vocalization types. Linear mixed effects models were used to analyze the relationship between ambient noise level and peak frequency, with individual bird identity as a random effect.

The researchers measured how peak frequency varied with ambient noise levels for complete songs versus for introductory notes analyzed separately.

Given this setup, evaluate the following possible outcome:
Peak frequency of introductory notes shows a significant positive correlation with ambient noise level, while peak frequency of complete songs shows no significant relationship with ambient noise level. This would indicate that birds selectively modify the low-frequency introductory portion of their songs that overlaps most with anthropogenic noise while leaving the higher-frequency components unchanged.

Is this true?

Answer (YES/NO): YES